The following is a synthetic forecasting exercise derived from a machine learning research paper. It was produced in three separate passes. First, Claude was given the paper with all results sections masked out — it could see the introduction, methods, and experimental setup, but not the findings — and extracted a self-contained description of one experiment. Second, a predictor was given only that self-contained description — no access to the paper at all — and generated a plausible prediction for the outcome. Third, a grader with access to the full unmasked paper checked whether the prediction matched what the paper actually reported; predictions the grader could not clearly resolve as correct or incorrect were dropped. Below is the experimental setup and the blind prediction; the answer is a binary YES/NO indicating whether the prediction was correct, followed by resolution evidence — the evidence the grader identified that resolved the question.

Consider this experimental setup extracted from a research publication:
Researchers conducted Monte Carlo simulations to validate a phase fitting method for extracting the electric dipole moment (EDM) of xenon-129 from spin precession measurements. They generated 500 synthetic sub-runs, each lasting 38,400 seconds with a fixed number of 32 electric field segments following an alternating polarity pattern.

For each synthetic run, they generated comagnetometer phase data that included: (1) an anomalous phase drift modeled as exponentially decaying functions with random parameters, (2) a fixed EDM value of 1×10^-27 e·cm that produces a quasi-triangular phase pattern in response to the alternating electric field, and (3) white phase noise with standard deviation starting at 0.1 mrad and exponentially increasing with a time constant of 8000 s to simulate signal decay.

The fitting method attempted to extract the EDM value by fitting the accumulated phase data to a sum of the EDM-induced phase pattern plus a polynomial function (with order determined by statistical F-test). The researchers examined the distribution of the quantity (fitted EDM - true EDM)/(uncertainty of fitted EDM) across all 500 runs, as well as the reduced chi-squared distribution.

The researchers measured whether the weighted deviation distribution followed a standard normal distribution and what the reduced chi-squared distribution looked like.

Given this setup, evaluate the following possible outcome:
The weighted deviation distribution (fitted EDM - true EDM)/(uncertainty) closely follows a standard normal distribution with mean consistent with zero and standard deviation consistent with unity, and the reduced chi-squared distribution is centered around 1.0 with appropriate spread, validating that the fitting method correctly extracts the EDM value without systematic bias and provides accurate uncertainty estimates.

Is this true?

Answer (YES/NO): YES